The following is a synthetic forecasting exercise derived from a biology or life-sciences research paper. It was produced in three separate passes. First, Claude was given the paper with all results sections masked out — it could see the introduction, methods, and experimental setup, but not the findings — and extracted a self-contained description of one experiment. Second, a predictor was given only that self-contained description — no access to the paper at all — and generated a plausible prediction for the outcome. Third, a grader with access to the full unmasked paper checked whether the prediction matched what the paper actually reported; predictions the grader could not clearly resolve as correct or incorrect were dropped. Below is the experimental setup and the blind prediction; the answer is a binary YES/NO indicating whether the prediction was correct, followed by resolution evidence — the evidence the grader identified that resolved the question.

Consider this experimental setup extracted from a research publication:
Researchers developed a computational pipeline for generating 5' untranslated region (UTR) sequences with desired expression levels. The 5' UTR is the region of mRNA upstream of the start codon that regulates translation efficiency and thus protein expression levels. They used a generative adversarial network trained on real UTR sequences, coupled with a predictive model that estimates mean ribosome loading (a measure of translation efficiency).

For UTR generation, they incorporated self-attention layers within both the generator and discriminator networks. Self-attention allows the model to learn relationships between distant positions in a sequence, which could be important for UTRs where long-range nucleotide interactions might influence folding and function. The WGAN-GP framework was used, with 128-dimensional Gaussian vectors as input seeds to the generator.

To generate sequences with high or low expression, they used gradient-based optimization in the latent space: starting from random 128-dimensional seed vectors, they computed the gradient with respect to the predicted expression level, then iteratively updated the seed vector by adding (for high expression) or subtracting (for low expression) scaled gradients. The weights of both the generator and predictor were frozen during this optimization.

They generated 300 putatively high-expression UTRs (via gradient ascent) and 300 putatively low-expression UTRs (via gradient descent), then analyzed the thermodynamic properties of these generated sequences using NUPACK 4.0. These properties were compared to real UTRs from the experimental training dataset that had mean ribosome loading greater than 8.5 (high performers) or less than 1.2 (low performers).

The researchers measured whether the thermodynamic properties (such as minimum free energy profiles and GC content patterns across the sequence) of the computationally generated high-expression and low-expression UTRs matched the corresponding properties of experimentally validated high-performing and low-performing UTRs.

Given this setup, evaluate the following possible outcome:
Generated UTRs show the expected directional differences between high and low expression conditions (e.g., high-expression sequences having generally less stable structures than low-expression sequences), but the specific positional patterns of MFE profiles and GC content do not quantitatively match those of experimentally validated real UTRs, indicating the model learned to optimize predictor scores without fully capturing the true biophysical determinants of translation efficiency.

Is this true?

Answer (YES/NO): NO